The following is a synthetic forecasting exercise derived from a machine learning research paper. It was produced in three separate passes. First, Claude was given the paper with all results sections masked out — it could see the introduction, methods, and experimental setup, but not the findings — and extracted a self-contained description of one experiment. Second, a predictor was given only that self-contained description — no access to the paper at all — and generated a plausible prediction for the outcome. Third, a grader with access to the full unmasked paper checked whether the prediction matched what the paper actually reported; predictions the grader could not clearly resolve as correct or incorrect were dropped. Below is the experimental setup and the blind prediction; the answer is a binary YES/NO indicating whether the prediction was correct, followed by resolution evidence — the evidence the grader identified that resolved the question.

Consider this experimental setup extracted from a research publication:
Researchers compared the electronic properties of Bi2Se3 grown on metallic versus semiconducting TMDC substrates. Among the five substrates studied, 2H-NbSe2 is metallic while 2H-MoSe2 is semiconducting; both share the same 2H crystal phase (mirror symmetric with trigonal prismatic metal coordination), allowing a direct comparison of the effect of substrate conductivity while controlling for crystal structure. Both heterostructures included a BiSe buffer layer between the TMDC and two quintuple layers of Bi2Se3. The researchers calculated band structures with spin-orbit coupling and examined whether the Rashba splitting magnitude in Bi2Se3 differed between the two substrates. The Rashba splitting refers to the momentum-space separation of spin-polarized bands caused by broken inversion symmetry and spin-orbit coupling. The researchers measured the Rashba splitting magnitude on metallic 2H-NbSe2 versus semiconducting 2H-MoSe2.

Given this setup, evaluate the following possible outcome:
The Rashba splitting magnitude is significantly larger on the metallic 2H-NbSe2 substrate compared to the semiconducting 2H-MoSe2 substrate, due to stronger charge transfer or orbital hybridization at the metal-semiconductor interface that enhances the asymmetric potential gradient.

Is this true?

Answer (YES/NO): NO